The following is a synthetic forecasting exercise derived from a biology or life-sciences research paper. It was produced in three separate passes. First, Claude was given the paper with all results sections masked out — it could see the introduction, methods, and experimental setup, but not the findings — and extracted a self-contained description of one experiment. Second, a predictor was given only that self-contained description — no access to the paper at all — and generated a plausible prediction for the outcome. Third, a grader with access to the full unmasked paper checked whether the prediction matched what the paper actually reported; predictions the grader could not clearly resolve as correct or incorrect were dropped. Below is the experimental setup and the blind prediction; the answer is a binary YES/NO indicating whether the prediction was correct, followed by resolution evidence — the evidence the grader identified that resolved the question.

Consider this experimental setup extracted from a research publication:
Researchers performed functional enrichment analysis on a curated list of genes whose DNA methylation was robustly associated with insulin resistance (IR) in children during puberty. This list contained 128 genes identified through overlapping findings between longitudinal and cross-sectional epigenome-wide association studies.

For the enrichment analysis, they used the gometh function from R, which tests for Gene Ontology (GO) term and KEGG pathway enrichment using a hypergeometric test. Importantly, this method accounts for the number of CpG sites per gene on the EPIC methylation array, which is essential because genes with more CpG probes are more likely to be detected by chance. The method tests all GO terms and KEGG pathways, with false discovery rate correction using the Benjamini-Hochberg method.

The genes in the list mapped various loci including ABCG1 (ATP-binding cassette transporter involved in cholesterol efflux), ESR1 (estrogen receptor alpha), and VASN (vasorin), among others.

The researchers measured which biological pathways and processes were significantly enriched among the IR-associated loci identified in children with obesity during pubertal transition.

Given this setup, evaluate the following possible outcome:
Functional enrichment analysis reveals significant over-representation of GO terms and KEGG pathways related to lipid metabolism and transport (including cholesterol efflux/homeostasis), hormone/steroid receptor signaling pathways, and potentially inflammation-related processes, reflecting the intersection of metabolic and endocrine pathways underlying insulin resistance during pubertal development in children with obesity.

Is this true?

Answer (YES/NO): NO